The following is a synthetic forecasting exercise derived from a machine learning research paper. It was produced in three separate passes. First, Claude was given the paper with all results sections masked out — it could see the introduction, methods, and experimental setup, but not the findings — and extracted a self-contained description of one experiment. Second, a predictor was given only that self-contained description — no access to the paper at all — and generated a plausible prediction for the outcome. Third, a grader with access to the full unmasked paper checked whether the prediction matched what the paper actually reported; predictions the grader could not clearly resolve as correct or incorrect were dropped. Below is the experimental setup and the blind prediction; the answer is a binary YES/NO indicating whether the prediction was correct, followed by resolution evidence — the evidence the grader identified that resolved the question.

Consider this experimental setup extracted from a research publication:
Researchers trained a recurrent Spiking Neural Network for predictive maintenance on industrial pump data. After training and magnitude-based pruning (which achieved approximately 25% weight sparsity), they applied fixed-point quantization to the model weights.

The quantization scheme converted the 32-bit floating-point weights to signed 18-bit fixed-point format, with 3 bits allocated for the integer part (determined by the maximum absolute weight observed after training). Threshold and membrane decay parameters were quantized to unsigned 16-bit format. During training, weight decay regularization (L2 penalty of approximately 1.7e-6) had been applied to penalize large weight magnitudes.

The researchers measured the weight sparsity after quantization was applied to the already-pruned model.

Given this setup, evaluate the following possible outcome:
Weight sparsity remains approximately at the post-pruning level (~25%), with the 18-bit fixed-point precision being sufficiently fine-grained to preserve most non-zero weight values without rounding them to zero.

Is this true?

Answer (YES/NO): NO